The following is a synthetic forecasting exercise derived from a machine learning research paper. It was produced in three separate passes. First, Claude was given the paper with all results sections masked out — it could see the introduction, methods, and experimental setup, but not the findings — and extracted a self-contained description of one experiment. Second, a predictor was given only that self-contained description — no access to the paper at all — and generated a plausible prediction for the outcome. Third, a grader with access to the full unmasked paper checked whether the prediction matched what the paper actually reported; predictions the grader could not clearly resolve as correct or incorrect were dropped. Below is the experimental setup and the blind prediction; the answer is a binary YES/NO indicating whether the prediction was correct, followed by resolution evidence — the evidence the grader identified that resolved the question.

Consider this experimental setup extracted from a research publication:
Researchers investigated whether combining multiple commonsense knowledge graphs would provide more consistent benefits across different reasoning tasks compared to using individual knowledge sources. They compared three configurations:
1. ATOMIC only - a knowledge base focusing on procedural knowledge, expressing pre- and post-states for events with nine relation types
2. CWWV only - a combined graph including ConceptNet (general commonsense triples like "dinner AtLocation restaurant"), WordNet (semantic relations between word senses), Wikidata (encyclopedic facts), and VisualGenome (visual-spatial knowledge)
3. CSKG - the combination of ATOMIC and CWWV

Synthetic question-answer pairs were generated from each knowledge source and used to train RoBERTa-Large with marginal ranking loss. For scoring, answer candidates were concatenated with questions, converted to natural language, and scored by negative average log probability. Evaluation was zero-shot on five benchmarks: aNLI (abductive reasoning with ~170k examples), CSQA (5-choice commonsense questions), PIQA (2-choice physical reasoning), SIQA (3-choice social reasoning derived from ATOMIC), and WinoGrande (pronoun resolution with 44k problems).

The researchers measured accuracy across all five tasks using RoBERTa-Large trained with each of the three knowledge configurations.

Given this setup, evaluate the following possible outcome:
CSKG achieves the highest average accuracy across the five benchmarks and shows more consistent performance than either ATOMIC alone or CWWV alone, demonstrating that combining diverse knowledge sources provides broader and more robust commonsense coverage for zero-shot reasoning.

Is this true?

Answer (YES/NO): YES